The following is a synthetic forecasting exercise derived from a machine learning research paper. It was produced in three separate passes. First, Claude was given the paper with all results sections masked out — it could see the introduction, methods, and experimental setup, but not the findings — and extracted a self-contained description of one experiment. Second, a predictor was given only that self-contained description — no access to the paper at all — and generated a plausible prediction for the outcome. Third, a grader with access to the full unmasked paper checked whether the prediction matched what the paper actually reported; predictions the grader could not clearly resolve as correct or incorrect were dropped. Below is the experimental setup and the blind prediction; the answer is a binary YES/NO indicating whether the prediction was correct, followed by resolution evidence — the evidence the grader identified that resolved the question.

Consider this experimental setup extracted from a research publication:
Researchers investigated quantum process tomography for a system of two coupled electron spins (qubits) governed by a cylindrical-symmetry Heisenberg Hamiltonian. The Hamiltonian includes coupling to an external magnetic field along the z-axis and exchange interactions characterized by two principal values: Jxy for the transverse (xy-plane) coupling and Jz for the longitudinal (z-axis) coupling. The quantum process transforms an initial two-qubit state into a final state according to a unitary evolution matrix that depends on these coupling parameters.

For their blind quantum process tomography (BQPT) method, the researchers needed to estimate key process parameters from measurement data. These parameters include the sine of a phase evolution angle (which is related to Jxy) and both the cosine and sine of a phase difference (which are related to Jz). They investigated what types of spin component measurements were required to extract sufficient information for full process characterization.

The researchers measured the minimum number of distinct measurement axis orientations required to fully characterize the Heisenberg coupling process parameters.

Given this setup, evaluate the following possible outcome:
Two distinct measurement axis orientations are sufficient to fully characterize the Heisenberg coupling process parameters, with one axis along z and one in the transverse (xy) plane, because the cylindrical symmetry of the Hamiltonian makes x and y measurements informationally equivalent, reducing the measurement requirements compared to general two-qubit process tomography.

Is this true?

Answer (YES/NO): YES